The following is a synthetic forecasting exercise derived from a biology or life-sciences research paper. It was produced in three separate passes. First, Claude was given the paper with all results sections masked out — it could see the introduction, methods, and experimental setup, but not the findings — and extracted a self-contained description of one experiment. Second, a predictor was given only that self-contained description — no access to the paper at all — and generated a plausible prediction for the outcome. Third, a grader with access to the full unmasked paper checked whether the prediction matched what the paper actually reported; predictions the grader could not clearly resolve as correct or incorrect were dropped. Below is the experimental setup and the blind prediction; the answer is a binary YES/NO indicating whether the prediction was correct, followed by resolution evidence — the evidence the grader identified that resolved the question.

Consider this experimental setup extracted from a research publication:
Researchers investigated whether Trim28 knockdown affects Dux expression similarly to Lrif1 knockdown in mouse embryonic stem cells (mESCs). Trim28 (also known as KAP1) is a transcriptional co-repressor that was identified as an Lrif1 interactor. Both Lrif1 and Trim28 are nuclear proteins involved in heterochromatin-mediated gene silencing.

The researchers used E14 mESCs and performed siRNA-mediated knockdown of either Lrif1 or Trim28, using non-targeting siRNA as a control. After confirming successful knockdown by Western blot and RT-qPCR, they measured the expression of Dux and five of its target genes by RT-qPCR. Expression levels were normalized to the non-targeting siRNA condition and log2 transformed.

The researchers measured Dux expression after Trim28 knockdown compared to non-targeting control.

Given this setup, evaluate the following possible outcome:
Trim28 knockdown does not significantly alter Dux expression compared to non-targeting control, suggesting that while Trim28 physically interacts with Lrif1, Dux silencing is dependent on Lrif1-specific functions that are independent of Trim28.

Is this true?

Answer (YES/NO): NO